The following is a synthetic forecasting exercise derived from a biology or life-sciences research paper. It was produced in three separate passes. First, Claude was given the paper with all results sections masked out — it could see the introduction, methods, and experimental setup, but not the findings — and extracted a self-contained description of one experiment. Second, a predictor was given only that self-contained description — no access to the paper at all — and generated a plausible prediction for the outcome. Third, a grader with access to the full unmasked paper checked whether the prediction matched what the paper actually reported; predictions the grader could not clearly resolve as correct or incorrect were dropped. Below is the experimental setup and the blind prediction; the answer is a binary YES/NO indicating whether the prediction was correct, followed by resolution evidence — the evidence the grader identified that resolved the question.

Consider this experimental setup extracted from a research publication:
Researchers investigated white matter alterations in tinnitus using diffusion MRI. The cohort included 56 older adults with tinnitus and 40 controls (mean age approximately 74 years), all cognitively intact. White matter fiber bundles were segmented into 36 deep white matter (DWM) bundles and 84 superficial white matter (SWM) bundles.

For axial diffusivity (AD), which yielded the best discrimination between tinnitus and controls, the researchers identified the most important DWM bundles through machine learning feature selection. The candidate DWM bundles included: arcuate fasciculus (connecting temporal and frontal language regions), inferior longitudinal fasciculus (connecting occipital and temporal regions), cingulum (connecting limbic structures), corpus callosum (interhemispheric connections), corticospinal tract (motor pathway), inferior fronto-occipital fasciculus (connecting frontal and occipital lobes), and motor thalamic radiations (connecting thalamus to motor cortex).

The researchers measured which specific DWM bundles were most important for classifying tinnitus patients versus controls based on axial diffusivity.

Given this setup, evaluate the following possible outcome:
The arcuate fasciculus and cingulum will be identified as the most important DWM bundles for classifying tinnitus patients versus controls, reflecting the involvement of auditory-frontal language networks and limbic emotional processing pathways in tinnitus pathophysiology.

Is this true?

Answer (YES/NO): NO